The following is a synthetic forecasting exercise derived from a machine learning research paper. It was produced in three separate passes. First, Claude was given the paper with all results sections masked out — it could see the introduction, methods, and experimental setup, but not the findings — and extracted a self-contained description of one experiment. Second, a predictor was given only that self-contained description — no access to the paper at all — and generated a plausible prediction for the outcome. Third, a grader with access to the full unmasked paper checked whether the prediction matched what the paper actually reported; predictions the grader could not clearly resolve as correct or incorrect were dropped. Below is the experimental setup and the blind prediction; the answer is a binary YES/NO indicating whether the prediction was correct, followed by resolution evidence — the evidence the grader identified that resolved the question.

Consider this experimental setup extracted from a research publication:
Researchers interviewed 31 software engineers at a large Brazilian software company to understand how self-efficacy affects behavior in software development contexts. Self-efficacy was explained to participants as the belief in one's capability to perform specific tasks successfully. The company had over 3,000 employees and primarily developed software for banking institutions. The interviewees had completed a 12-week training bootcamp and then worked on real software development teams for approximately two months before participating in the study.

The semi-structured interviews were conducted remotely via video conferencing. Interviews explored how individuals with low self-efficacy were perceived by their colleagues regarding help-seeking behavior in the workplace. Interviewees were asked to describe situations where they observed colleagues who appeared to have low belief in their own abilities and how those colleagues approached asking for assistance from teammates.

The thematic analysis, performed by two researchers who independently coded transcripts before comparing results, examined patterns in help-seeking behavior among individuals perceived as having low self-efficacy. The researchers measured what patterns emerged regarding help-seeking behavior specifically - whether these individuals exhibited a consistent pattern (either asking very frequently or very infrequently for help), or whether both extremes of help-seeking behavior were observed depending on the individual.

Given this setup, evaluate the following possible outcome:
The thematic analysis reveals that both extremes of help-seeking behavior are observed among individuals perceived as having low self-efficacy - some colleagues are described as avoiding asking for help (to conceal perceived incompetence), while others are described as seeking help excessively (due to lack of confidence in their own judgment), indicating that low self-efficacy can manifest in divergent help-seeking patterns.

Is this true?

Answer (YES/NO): YES